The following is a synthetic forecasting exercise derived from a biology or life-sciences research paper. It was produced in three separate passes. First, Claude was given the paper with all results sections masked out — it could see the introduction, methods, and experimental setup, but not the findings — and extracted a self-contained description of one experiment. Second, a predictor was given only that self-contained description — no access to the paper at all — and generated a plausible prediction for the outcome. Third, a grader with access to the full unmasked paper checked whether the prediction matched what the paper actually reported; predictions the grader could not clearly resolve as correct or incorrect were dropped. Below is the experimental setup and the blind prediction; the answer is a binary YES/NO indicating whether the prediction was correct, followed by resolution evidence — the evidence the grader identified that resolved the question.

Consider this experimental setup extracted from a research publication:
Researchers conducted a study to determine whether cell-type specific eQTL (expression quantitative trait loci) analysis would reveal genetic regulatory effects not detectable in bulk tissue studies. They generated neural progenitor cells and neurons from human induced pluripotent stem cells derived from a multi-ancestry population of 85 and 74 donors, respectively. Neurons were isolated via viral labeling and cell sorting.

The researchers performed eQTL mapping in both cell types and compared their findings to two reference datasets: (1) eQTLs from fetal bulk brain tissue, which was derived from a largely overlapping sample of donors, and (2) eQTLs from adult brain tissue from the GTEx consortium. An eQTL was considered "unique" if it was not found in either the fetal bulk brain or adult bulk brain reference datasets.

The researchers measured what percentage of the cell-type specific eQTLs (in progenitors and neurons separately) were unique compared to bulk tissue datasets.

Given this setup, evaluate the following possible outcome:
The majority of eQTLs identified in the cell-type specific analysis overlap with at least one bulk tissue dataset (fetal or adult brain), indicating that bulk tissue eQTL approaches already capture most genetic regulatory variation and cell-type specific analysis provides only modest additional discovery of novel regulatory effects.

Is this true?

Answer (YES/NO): NO